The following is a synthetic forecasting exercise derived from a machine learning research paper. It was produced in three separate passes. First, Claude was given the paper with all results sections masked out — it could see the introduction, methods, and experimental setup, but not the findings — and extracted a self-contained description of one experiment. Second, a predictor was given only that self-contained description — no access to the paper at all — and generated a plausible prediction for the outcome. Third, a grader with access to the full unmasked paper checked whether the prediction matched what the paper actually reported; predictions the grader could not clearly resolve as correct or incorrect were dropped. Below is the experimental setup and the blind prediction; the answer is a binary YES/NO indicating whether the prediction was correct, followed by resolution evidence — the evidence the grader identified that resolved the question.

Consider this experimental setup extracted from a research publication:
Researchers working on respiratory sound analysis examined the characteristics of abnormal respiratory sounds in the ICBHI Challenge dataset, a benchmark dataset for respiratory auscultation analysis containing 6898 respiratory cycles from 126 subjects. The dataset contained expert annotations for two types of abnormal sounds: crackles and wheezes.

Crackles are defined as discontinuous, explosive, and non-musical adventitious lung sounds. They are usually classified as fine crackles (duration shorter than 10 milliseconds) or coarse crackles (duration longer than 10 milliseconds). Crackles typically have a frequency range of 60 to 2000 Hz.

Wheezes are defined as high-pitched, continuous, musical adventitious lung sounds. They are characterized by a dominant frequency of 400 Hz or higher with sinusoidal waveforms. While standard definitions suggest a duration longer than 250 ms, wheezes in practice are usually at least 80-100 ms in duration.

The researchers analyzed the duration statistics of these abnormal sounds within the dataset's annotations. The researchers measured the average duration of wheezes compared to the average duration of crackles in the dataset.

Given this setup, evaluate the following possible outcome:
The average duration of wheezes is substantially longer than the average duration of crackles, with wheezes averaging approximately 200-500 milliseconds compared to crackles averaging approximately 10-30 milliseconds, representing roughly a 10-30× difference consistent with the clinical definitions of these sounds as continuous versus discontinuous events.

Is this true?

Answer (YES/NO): NO